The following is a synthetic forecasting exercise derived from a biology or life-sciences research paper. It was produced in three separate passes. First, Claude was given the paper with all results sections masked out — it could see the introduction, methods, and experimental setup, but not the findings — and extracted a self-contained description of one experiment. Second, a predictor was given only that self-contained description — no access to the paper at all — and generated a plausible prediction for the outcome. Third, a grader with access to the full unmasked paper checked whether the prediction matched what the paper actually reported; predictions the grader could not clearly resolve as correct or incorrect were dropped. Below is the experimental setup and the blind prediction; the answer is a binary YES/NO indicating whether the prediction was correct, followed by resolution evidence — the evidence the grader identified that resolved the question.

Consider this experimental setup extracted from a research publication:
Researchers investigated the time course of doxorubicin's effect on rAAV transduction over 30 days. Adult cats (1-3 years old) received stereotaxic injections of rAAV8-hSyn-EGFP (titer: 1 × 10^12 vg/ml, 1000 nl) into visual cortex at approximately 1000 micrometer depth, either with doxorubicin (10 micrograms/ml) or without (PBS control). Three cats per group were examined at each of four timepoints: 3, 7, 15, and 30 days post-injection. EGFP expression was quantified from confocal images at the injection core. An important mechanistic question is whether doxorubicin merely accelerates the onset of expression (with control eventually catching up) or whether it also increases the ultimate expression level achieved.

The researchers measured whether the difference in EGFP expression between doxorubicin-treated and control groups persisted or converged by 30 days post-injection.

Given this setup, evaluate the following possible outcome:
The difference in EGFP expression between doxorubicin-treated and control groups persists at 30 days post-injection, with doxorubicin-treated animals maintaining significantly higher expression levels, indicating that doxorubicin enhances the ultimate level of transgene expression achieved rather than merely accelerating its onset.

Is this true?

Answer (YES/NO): YES